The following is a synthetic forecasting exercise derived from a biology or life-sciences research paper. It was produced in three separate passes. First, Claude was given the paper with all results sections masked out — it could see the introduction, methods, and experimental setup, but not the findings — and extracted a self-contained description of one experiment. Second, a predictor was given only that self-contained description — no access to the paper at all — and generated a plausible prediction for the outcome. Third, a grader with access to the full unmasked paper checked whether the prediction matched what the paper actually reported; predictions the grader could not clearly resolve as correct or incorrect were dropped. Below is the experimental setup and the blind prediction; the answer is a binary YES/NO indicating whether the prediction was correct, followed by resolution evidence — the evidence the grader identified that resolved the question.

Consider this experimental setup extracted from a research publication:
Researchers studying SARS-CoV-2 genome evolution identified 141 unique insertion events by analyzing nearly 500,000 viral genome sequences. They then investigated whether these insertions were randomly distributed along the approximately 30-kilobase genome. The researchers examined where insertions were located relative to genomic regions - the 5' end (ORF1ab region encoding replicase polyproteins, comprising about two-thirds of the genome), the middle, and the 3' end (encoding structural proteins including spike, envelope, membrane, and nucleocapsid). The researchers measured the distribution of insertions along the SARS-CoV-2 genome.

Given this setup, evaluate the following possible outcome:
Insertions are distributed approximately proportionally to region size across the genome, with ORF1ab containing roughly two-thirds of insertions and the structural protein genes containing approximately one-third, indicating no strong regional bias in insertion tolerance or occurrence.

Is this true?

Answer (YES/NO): NO